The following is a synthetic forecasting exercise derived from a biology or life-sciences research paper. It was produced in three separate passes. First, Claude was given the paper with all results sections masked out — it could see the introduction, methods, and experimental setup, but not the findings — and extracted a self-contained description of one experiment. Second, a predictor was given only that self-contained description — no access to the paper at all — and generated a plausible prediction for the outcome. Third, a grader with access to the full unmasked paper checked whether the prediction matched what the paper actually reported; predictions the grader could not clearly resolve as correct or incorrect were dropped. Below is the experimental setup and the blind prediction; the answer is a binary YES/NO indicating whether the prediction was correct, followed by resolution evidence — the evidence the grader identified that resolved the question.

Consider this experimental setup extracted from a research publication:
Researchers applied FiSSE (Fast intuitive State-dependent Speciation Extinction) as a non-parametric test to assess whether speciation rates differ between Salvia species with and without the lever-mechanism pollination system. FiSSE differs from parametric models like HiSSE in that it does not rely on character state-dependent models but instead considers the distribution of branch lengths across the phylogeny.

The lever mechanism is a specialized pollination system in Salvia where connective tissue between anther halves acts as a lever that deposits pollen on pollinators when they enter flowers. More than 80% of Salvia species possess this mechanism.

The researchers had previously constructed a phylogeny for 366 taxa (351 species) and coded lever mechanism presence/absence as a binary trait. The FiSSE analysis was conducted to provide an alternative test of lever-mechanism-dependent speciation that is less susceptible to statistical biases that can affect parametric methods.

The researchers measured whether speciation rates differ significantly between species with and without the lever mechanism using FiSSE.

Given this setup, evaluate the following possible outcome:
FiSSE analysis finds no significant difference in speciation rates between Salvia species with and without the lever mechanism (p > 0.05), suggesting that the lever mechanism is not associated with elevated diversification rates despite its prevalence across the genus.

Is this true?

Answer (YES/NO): YES